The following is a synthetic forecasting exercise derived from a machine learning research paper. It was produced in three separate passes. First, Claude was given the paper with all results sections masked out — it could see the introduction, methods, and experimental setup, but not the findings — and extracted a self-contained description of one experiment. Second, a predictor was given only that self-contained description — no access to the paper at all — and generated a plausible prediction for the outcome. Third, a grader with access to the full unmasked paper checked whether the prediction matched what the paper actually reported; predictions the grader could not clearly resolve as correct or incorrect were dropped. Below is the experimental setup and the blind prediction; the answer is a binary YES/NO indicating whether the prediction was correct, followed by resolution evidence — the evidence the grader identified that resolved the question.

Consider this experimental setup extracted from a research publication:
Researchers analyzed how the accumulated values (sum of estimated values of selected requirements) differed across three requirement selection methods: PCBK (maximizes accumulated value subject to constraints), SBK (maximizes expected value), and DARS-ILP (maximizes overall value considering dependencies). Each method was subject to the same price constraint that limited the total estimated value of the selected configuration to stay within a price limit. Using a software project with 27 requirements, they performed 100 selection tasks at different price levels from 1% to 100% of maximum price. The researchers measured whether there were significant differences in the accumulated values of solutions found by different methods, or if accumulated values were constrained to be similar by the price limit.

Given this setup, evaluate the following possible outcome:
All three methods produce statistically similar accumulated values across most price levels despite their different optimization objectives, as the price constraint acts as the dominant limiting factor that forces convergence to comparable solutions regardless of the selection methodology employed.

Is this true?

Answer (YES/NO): YES